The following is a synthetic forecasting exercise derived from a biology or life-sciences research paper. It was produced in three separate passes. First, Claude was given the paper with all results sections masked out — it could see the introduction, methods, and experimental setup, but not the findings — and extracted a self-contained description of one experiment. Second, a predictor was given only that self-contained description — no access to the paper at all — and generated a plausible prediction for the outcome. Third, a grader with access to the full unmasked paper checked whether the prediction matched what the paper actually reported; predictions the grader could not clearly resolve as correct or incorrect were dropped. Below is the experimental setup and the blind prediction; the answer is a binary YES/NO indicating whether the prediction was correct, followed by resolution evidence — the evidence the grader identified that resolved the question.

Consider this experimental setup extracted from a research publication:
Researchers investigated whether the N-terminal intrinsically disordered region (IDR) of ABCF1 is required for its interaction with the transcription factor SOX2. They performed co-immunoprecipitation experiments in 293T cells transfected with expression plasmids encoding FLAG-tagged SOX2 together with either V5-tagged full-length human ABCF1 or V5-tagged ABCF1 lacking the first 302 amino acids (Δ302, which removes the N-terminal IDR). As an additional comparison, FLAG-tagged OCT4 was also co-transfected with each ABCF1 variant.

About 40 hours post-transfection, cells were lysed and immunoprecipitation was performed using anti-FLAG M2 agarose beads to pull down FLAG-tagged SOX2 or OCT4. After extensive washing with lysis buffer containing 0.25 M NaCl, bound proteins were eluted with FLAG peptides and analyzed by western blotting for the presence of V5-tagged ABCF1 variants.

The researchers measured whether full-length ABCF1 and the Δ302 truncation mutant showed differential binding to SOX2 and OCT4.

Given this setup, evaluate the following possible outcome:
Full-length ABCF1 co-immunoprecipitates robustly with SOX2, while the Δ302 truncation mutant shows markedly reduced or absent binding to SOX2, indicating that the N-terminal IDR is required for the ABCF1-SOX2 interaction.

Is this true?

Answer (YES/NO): YES